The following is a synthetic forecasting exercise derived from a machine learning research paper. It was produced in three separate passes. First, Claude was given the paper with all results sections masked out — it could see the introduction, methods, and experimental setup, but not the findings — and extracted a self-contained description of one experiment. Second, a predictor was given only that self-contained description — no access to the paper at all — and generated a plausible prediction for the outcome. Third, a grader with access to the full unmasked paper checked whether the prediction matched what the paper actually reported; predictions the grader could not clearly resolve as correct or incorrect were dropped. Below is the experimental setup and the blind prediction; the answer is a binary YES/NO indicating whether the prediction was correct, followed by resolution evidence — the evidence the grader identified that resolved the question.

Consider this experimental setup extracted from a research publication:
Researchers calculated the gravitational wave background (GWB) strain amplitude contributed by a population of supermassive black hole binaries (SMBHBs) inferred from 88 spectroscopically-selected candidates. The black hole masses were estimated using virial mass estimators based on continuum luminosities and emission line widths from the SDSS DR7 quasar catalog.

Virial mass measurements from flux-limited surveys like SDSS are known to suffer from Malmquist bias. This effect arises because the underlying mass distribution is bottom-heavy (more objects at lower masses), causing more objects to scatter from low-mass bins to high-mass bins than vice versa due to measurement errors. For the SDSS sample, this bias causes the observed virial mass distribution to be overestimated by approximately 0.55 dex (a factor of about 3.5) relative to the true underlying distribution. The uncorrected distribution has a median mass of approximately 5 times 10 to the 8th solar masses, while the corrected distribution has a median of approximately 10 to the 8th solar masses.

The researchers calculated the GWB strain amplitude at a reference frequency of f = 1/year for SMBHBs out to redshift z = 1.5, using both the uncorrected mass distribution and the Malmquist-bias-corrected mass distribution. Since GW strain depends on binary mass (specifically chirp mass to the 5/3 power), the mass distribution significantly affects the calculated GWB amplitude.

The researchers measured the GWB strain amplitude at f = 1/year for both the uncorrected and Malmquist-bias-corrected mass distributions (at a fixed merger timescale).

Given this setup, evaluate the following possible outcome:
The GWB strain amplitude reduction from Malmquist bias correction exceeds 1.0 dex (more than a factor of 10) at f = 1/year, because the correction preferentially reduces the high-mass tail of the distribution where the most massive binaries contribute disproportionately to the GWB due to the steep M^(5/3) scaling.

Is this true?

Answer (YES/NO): NO